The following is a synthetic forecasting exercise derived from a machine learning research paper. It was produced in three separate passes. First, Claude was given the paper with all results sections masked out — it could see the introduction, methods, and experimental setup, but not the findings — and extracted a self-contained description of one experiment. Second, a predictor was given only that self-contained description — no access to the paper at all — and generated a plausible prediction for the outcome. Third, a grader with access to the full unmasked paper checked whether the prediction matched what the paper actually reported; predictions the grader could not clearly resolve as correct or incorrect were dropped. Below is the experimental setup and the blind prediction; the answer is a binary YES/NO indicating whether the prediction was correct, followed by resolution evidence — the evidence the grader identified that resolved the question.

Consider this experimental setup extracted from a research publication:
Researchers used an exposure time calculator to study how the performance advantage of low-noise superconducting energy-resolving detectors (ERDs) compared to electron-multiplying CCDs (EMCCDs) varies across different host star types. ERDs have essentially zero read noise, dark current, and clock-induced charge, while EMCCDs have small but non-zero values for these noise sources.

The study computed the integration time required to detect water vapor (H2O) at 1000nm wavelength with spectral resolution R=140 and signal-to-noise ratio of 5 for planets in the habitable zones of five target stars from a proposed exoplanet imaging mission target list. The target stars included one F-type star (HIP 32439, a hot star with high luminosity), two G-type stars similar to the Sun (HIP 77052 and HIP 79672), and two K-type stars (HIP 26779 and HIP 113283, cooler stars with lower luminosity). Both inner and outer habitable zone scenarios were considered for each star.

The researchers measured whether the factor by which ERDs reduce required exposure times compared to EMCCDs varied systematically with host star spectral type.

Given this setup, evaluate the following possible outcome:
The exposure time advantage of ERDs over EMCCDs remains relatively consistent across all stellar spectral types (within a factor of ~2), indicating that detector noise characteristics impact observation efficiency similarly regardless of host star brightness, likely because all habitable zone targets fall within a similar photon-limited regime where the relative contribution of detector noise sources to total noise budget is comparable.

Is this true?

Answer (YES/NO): YES